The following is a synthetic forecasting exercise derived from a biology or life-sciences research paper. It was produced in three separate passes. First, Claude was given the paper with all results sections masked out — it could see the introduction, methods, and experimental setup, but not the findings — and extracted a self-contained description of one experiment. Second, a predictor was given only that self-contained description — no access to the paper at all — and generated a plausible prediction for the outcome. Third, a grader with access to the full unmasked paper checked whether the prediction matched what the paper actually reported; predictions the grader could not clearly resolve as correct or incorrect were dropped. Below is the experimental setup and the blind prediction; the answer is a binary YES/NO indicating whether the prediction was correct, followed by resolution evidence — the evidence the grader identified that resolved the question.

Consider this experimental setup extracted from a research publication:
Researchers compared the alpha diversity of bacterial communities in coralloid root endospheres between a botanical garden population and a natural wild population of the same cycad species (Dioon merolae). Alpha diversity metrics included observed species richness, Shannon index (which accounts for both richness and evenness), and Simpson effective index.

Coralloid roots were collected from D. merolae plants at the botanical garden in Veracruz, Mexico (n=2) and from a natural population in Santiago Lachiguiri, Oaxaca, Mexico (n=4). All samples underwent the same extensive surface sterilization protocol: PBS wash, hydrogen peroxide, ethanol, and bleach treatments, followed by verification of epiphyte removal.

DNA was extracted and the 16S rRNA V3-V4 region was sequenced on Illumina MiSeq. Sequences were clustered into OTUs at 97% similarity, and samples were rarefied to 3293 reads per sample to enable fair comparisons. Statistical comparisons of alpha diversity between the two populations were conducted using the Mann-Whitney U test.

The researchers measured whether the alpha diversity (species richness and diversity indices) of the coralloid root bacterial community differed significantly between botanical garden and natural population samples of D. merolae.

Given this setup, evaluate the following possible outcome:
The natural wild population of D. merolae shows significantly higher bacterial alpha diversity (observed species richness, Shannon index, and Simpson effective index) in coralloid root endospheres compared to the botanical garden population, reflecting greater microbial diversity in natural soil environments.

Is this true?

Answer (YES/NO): NO